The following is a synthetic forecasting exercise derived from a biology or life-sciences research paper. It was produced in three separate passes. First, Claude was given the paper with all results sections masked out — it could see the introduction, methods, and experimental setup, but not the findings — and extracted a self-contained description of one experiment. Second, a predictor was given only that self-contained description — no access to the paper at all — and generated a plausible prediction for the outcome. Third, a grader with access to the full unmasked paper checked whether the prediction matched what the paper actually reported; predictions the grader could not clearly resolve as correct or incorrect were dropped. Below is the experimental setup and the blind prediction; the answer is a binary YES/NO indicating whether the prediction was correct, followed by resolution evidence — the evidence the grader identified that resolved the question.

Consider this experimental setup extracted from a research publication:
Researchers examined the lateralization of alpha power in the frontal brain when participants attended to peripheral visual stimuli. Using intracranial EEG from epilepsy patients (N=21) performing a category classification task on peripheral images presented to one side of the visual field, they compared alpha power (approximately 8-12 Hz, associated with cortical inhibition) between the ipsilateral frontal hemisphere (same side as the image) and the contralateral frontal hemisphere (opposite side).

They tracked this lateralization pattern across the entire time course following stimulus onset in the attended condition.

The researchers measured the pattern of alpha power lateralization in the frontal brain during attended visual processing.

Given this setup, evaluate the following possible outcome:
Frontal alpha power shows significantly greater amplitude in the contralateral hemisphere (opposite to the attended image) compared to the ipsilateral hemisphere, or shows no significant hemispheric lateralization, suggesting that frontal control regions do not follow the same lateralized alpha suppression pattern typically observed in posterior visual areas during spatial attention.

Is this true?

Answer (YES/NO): NO